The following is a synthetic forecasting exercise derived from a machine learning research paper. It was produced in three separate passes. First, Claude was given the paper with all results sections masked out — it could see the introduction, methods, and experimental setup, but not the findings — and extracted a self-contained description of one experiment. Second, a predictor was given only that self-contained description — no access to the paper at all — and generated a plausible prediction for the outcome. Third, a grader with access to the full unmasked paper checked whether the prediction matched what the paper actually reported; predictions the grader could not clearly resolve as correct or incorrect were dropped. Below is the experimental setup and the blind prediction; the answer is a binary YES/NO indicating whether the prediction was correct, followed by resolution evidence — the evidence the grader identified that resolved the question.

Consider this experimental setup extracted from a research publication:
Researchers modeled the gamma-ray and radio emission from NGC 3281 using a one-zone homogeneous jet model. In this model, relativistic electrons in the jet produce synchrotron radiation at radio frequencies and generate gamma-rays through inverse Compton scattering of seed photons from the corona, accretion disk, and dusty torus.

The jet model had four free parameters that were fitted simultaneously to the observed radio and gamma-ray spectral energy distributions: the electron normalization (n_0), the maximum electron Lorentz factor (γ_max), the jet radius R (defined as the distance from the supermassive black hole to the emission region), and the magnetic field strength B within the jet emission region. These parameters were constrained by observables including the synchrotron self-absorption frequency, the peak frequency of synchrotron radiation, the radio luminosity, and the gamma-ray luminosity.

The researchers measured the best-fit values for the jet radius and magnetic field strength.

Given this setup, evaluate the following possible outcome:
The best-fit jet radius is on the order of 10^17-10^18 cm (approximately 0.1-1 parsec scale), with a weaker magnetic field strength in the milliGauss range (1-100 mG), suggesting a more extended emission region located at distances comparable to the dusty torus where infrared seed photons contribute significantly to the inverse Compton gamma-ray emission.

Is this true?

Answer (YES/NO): NO